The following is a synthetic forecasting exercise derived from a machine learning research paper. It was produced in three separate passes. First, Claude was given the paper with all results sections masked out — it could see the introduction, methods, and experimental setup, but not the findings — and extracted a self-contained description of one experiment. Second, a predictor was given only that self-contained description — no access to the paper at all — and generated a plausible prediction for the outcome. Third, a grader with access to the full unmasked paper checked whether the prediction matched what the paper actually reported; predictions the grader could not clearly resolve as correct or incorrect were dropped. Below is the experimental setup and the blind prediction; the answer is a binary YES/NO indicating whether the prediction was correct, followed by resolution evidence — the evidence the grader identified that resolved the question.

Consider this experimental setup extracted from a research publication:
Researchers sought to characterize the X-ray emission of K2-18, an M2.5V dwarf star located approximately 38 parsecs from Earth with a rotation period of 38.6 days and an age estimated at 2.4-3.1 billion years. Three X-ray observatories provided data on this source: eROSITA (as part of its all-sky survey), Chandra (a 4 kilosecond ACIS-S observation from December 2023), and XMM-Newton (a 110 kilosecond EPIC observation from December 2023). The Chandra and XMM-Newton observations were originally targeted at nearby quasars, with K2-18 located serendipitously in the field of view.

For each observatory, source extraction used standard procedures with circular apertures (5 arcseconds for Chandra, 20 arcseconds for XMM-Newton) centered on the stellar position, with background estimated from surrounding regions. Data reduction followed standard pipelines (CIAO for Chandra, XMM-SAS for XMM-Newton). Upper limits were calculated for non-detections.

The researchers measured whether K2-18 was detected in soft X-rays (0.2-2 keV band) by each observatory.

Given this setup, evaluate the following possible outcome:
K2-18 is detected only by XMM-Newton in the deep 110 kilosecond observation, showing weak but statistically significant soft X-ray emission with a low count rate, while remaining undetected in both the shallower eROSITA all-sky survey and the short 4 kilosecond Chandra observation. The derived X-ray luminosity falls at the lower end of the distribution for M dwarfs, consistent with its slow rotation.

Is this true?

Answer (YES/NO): NO